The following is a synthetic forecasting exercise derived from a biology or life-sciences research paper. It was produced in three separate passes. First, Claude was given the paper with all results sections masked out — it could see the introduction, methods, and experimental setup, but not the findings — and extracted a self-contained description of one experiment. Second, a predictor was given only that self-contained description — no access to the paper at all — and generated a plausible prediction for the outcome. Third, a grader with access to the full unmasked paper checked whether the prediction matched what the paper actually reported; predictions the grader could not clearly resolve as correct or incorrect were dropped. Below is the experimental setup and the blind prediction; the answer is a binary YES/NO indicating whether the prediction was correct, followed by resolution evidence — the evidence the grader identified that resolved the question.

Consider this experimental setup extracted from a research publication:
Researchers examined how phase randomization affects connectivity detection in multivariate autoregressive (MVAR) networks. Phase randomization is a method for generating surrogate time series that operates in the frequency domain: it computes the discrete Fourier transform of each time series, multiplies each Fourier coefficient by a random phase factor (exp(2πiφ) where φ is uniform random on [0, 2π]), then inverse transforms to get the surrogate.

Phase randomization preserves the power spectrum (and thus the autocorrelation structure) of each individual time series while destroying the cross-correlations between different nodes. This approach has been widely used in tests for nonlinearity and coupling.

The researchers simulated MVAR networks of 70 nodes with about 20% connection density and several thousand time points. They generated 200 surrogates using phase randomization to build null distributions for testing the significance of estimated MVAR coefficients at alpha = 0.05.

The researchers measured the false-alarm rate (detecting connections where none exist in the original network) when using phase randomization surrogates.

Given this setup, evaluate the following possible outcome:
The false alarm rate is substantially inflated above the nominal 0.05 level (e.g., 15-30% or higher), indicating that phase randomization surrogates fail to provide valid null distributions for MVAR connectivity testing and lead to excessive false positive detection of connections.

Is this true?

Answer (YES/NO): NO